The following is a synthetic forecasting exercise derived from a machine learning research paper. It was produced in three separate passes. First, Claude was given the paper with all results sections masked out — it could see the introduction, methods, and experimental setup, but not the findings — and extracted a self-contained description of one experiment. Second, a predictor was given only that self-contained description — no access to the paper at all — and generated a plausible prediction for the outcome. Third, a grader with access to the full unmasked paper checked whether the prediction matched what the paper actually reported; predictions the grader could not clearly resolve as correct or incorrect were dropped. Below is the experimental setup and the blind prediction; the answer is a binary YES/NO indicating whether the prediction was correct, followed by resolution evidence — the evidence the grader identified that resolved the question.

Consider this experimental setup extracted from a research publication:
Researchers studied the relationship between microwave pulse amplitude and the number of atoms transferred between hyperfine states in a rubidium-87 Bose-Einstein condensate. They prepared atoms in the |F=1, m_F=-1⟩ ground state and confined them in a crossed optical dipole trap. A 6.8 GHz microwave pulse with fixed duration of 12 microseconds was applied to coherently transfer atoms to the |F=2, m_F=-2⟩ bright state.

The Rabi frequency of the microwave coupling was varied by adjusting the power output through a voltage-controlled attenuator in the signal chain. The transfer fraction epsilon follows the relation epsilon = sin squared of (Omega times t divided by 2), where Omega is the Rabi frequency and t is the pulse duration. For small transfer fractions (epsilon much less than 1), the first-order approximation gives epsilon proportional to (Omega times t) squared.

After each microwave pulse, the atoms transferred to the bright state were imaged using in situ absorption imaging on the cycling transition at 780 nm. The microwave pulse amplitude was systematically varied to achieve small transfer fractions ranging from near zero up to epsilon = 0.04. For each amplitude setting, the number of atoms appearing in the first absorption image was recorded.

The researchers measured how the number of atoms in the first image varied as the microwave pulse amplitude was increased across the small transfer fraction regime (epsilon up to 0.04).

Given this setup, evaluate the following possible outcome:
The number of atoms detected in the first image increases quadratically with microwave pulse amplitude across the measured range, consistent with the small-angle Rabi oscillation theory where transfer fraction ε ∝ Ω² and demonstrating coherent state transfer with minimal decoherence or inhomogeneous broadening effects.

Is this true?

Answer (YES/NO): NO